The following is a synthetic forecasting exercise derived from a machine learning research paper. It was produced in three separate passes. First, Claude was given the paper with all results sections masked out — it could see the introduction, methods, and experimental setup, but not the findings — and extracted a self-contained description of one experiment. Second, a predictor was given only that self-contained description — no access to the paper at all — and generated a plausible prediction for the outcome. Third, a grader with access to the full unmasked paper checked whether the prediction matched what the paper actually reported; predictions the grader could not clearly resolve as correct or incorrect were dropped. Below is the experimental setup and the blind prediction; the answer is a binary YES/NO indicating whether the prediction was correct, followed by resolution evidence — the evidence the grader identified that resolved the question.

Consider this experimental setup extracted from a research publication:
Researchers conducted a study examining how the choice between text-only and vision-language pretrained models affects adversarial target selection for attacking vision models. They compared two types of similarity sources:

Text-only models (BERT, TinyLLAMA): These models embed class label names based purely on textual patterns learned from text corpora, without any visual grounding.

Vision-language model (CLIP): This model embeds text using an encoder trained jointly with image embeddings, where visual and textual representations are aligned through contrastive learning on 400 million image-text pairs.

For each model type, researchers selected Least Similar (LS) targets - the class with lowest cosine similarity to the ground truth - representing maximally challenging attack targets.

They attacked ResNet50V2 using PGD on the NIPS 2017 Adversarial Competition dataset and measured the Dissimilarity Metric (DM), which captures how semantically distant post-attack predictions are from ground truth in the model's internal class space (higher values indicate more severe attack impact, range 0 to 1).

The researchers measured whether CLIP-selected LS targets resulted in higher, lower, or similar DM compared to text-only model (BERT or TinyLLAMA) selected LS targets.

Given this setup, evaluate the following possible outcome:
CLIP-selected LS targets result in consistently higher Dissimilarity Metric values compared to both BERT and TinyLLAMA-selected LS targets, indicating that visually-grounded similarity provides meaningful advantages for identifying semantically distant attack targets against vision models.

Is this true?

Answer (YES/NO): YES